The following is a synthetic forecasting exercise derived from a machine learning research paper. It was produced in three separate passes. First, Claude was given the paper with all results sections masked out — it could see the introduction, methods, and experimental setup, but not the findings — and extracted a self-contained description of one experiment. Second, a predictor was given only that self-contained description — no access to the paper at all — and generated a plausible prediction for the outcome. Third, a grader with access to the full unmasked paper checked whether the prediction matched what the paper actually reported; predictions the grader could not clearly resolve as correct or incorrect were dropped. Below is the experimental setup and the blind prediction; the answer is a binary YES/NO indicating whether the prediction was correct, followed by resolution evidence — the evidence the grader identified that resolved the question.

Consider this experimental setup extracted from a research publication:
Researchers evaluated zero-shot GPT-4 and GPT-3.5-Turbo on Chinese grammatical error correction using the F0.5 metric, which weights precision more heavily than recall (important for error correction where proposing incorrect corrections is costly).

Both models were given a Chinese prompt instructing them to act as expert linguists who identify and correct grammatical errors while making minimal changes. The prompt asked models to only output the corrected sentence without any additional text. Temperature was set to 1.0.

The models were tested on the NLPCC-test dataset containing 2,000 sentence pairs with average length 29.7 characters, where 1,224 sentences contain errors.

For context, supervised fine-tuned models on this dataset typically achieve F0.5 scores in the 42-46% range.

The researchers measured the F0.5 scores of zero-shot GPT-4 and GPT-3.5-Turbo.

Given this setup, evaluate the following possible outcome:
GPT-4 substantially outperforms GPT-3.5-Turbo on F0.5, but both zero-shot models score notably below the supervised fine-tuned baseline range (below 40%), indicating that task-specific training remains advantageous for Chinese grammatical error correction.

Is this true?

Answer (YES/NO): YES